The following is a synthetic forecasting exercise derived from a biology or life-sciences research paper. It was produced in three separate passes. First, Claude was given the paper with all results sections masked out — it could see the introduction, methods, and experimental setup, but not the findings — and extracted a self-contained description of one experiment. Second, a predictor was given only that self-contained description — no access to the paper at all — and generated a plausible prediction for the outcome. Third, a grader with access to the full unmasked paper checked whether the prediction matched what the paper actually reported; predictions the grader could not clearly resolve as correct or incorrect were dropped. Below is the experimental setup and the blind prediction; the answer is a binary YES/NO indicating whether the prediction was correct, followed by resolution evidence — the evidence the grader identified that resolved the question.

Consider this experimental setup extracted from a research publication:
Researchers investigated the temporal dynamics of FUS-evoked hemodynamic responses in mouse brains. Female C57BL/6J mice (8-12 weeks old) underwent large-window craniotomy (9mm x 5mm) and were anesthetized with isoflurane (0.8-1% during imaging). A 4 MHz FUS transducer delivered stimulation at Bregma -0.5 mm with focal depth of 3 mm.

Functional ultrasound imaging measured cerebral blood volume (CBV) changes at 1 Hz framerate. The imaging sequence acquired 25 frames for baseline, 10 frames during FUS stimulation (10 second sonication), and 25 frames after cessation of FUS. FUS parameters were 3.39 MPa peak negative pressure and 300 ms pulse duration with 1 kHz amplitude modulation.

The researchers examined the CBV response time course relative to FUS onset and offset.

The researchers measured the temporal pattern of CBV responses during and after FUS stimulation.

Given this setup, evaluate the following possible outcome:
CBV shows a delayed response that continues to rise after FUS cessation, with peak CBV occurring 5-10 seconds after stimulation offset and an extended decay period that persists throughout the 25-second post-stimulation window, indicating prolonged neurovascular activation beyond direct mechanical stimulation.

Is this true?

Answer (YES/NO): NO